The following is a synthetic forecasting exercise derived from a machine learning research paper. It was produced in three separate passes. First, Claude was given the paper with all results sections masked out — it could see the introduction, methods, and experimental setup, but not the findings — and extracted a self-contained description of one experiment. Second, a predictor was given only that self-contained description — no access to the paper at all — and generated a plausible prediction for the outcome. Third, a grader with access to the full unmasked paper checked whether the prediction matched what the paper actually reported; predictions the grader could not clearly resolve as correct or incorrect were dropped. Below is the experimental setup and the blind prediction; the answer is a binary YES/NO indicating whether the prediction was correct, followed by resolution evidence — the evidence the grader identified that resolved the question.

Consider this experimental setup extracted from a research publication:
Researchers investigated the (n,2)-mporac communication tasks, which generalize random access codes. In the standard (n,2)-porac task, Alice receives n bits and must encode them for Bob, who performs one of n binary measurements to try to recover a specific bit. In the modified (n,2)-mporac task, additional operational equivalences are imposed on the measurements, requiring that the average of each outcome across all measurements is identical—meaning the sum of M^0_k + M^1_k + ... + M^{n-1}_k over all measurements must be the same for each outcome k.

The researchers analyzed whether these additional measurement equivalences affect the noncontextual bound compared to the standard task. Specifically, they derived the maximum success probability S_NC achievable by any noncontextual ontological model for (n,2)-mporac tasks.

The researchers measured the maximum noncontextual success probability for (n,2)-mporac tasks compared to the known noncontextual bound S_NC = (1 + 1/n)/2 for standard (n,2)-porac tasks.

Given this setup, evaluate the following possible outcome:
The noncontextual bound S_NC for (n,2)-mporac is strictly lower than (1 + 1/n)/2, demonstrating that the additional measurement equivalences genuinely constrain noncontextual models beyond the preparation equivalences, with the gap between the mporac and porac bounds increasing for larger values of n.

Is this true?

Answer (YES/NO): NO